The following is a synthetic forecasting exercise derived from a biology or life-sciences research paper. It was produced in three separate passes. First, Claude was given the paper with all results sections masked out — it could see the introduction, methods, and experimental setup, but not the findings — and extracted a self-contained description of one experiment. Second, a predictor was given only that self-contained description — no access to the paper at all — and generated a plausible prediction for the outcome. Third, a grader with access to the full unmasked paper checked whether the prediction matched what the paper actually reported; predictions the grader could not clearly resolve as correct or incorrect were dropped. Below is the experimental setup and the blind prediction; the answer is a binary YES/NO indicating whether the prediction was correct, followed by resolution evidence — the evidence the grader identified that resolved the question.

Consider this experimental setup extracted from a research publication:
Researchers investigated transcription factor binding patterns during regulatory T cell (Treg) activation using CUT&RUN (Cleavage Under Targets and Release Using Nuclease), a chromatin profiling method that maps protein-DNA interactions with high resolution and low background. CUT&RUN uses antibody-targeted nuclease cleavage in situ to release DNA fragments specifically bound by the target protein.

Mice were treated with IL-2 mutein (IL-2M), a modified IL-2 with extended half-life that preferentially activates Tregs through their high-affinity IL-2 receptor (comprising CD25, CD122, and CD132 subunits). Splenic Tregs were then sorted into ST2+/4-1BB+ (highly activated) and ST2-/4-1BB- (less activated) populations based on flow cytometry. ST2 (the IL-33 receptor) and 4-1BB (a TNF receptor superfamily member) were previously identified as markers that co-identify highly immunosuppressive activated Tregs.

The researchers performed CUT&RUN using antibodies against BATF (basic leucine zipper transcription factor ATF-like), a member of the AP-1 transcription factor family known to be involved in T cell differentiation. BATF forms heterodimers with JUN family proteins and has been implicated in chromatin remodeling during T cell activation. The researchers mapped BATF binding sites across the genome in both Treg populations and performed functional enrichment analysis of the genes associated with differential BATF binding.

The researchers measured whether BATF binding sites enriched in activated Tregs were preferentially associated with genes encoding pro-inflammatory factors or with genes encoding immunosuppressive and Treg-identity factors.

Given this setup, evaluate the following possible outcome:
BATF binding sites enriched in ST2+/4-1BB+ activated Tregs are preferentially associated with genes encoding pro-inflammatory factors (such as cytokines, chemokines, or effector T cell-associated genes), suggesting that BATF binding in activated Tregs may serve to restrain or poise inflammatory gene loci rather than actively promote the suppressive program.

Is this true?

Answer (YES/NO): NO